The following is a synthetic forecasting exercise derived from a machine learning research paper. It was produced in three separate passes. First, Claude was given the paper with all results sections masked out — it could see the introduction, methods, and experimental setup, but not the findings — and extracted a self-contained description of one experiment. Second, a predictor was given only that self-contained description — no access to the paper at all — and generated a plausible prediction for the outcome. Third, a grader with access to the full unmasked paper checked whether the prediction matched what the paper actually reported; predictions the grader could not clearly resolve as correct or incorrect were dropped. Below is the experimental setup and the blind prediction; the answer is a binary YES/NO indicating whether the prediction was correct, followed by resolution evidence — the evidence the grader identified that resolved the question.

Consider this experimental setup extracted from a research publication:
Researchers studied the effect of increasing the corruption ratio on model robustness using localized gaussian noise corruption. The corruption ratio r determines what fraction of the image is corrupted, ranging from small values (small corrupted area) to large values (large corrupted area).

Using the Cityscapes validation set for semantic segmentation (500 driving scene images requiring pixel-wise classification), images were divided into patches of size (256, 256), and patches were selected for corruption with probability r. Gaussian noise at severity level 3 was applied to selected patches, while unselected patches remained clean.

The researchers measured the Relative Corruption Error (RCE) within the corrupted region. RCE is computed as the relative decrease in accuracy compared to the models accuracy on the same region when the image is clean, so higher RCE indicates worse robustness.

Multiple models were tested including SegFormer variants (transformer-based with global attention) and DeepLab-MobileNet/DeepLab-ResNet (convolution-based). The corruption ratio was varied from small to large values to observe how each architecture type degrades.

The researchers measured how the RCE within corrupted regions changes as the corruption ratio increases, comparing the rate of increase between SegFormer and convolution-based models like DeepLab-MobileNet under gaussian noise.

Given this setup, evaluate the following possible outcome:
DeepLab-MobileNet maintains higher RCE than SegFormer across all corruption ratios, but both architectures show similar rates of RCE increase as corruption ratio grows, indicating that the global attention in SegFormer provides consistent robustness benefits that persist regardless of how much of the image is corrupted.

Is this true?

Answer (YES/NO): NO